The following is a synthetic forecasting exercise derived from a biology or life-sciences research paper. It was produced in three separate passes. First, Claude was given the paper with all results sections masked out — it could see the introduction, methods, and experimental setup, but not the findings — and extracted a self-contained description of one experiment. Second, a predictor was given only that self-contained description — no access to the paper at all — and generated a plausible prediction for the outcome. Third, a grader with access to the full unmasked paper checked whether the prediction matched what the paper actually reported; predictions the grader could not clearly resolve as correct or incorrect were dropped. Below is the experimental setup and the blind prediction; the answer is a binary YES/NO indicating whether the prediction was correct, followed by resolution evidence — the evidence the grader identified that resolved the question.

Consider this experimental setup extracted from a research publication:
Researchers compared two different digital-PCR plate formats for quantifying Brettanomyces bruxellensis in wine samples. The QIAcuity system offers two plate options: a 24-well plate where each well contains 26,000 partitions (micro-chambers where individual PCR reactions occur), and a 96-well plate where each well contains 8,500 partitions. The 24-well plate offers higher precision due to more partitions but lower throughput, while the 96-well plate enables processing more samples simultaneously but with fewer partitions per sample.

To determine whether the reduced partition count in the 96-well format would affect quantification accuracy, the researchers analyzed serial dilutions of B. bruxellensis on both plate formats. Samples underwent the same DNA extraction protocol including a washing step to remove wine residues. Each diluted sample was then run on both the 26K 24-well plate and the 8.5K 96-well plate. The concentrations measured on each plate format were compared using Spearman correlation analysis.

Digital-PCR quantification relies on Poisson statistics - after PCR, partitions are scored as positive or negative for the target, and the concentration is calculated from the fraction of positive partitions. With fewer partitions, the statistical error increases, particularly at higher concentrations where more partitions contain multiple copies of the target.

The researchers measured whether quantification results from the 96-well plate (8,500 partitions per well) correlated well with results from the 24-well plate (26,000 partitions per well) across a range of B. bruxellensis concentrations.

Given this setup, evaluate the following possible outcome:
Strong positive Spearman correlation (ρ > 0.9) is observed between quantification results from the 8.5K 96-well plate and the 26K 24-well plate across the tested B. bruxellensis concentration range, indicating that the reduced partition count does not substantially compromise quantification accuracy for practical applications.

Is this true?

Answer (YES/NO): NO